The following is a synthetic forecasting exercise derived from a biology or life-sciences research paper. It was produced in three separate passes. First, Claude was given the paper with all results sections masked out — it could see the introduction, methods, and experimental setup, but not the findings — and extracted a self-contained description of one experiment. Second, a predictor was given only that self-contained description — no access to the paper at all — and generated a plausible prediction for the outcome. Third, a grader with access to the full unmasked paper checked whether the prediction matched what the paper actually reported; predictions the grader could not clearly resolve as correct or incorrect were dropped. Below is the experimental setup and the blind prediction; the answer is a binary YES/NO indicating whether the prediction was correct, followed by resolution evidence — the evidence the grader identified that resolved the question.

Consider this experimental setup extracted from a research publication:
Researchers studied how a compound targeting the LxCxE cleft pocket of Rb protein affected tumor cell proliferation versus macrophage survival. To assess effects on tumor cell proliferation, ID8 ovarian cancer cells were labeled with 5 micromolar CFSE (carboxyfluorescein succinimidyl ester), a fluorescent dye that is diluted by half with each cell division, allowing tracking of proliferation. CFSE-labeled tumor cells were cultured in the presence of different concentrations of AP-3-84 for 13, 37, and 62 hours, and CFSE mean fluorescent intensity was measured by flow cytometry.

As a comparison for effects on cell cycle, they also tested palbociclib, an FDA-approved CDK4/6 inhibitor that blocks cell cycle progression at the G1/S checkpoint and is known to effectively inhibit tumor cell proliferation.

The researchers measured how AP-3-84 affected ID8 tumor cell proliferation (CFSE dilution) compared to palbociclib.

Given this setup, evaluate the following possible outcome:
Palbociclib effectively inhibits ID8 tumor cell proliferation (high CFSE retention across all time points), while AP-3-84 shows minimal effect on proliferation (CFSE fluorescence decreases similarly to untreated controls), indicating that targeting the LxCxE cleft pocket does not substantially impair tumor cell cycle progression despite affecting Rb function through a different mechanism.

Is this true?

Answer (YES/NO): YES